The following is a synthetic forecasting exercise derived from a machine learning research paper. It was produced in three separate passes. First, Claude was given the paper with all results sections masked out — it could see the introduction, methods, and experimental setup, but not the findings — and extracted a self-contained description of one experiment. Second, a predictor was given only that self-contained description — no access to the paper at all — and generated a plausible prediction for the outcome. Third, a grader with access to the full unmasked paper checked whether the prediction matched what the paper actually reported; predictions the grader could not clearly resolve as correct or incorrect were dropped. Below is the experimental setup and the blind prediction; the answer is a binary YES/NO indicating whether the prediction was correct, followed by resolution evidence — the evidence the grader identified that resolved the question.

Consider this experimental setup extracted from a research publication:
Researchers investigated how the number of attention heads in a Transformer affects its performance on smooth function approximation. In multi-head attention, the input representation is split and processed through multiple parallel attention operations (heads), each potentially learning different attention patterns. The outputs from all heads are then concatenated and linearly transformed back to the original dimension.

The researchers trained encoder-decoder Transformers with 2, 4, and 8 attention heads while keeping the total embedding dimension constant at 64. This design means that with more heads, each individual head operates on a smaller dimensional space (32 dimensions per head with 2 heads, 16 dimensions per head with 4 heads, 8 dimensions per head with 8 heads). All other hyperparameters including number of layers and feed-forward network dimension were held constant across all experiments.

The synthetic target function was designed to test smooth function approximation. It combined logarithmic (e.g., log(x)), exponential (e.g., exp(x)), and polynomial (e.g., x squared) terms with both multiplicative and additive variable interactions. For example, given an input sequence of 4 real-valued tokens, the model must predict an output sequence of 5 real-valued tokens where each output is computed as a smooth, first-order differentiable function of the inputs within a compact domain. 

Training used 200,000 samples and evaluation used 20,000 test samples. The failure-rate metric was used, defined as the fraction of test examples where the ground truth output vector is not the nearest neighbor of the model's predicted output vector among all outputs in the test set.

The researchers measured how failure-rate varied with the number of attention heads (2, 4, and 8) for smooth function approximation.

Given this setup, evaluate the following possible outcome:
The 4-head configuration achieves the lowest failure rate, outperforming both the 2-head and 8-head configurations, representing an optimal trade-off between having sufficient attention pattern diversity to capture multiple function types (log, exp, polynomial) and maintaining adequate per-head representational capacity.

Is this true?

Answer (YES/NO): NO